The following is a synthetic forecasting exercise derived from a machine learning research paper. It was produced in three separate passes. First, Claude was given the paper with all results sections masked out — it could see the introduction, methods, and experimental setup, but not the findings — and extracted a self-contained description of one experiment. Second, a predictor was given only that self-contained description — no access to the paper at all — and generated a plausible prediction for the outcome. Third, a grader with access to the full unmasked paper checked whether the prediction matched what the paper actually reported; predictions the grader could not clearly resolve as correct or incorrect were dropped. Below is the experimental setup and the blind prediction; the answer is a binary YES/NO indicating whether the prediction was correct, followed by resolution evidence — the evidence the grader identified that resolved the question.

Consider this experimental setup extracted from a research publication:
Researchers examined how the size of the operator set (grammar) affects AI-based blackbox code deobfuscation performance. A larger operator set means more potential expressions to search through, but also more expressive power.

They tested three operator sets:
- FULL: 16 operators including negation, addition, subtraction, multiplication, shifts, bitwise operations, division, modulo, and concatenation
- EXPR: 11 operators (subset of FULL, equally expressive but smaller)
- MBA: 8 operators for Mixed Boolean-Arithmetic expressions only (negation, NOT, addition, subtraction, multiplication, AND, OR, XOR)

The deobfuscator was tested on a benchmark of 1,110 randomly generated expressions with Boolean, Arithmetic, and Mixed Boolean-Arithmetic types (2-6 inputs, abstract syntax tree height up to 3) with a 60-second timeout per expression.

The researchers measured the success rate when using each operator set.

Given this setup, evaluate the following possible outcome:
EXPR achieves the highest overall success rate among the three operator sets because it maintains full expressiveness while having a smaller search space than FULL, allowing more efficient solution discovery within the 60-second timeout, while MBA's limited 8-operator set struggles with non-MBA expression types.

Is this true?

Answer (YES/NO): NO